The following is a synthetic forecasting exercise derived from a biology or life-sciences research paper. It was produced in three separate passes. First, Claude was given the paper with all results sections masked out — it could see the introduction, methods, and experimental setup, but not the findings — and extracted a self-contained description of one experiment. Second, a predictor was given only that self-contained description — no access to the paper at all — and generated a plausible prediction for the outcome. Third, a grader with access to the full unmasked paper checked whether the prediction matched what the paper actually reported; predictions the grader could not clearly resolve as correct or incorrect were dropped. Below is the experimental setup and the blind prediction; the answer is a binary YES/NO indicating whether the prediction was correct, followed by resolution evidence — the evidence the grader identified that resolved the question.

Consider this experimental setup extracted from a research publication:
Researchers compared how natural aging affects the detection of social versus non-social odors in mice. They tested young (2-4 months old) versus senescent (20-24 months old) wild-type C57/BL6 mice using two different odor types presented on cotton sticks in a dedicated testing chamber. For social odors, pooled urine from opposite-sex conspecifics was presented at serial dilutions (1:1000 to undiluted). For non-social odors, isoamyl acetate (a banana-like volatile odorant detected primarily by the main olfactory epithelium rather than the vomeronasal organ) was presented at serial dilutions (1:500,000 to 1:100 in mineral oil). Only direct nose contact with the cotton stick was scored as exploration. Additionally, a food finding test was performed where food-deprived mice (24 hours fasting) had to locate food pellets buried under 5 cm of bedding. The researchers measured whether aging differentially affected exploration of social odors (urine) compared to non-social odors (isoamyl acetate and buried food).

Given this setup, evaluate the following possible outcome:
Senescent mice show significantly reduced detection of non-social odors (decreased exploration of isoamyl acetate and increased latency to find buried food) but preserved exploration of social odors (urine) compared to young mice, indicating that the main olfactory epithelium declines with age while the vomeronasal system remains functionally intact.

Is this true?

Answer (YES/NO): NO